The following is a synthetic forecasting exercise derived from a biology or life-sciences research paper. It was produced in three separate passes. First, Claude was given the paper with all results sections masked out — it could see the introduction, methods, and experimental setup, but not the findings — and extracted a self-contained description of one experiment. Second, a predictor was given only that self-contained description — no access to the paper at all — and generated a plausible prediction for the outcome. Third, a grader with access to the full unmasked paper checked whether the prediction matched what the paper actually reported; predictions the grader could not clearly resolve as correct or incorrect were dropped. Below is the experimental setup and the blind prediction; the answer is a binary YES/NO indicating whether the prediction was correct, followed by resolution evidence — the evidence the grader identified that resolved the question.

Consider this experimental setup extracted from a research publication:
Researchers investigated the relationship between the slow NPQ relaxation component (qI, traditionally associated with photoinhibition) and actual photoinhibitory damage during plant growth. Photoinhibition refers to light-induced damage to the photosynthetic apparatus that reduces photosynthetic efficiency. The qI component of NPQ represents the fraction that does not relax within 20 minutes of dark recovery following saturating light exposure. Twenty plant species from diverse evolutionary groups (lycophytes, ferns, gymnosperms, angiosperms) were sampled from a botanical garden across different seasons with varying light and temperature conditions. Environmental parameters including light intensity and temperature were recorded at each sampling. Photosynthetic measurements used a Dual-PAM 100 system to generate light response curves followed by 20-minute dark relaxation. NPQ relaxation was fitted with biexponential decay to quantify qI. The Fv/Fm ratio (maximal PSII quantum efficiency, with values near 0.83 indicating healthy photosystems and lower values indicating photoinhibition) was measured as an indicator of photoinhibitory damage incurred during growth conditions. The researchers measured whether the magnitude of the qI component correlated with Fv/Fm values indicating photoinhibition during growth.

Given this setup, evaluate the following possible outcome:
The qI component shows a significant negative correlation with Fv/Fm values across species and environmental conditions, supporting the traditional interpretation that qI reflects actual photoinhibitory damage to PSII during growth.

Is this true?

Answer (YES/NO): NO